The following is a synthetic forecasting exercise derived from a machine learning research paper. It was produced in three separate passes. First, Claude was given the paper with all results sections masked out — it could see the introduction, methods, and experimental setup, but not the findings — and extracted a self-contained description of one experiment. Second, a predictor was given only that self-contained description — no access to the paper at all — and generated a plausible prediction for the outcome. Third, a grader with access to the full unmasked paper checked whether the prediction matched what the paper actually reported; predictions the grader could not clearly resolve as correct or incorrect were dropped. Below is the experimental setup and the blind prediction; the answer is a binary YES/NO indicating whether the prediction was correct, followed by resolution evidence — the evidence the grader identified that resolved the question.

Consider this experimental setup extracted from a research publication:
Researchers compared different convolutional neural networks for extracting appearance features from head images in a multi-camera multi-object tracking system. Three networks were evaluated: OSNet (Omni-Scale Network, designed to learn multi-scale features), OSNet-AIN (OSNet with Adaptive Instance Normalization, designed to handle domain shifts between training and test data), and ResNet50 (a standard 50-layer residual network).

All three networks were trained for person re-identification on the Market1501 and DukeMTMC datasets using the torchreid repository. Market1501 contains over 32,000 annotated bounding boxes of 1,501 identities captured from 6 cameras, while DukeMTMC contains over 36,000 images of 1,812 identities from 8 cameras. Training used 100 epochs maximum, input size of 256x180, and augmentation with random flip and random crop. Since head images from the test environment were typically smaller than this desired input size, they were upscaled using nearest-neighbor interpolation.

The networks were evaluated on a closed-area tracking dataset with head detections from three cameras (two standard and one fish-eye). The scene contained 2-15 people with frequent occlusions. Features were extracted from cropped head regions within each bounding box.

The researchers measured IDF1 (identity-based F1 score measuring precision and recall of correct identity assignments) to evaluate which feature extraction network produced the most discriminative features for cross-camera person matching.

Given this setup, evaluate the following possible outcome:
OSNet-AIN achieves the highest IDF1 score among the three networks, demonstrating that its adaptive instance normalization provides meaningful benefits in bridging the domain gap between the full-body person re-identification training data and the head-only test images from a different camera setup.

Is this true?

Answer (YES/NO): NO